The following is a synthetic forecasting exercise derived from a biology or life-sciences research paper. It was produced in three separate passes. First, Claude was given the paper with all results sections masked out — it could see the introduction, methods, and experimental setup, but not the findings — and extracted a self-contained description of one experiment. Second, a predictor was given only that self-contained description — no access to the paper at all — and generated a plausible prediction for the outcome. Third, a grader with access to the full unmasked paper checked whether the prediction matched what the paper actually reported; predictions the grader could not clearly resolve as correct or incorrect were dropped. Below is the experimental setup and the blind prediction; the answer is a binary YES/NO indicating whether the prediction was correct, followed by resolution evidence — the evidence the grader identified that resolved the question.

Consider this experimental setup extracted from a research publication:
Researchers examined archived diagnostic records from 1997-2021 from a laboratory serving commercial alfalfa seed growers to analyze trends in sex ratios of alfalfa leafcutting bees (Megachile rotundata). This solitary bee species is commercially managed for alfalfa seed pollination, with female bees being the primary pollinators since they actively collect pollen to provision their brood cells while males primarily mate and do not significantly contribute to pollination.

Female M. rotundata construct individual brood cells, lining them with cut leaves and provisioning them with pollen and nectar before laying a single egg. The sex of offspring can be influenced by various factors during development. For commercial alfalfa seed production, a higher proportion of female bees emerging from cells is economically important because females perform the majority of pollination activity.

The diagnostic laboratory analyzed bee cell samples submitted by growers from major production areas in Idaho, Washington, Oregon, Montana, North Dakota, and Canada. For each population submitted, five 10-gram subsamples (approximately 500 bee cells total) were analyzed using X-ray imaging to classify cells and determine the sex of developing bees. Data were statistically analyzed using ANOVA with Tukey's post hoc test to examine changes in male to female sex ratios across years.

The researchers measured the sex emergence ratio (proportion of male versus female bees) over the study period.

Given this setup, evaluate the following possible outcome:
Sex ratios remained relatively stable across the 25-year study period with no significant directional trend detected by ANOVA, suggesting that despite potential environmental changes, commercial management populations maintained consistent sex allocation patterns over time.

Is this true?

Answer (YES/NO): NO